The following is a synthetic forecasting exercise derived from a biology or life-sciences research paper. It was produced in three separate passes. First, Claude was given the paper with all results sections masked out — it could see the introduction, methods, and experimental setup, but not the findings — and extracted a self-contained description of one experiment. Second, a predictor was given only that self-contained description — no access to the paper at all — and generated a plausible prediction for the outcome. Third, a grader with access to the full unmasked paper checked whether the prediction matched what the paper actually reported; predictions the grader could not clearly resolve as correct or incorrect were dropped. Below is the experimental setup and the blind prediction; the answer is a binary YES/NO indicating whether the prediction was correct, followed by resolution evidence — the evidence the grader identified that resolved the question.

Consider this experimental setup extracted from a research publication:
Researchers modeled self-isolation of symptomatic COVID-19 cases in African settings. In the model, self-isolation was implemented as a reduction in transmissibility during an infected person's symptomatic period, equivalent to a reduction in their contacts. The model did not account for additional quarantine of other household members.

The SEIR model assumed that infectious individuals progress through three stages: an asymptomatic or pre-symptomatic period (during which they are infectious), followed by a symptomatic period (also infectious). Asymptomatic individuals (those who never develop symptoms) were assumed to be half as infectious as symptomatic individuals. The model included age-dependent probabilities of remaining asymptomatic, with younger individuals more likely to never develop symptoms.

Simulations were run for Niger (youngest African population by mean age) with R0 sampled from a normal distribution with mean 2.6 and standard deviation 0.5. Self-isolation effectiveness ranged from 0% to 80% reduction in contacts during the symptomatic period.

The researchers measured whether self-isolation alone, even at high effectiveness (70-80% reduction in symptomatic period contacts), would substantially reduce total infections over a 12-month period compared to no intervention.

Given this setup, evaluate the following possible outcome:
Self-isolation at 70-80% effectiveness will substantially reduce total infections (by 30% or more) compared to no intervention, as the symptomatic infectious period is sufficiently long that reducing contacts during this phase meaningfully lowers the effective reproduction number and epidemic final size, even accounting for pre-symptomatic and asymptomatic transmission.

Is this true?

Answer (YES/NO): NO